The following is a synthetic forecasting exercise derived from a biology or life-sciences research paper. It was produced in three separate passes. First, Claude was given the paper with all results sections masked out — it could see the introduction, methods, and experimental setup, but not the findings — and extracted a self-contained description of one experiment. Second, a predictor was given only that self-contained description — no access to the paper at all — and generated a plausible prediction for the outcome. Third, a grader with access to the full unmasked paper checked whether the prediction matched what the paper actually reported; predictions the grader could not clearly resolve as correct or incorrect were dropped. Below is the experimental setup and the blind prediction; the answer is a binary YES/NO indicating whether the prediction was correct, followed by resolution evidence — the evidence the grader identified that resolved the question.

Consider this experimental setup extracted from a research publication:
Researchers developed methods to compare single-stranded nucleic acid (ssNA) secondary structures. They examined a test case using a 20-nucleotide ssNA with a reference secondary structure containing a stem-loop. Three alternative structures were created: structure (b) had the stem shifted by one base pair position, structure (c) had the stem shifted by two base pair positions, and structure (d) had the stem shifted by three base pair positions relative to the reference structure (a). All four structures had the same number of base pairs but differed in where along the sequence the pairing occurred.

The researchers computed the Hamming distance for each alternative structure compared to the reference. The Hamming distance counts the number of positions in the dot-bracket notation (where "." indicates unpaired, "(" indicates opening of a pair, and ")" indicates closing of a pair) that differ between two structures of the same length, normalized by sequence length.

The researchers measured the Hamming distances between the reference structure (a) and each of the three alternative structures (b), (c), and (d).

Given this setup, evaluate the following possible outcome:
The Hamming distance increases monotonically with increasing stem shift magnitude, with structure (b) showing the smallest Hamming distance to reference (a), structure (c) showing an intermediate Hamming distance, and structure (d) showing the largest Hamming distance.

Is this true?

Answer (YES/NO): NO